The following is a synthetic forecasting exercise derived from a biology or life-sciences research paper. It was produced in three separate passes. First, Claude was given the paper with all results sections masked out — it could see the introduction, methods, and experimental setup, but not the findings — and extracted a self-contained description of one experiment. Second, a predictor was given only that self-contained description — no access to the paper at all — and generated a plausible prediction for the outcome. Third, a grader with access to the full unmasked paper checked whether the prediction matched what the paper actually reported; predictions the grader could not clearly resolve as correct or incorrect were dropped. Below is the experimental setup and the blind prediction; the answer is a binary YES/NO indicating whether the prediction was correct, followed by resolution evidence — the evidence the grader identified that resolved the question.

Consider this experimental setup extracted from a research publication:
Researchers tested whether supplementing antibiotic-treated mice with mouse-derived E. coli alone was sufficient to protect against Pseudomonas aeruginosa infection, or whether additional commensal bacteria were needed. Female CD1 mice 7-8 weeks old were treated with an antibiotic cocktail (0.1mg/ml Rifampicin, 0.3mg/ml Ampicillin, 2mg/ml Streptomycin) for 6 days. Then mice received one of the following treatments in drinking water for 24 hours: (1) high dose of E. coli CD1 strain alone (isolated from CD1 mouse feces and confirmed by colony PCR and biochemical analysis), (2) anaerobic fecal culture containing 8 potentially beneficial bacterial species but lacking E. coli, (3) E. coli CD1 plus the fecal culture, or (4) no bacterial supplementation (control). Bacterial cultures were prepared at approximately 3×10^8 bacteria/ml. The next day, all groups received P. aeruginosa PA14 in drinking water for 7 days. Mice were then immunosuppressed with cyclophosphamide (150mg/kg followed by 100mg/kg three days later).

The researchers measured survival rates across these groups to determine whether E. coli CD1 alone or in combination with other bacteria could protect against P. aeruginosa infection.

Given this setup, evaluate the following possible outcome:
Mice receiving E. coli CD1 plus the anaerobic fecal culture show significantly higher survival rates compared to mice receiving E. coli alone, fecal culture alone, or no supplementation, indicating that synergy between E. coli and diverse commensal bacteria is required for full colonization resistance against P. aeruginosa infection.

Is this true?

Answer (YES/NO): YES